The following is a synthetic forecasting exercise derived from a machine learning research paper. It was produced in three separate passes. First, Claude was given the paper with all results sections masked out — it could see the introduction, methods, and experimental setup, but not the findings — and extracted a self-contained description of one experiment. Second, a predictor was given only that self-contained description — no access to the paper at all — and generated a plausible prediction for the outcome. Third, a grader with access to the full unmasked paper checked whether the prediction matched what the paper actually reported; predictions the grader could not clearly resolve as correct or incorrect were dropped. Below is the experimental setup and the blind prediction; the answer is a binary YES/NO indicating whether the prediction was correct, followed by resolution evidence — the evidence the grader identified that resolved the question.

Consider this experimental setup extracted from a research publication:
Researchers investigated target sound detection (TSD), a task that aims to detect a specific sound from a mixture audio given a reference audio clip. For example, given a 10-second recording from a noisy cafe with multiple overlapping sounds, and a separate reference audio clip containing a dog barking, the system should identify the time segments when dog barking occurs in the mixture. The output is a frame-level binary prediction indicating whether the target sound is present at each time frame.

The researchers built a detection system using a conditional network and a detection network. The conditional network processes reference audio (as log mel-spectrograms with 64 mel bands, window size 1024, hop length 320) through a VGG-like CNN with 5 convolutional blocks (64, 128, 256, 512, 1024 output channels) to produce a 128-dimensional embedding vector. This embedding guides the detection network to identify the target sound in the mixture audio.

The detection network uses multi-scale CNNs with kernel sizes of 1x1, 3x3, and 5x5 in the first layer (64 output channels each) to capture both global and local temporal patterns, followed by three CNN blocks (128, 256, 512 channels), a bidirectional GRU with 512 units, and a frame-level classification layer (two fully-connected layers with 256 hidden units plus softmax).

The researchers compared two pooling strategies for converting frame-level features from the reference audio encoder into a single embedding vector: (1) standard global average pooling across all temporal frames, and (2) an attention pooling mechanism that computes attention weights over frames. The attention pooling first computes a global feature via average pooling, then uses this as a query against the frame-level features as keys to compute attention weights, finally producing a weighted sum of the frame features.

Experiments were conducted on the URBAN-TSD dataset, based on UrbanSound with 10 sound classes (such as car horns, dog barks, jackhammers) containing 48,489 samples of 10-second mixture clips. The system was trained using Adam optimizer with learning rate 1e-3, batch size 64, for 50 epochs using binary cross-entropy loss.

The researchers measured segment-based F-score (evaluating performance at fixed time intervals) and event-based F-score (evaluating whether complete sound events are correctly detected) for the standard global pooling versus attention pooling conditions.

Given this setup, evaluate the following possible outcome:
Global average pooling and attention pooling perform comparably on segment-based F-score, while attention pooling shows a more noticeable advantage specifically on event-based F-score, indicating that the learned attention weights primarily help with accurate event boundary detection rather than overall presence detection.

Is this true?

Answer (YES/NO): NO